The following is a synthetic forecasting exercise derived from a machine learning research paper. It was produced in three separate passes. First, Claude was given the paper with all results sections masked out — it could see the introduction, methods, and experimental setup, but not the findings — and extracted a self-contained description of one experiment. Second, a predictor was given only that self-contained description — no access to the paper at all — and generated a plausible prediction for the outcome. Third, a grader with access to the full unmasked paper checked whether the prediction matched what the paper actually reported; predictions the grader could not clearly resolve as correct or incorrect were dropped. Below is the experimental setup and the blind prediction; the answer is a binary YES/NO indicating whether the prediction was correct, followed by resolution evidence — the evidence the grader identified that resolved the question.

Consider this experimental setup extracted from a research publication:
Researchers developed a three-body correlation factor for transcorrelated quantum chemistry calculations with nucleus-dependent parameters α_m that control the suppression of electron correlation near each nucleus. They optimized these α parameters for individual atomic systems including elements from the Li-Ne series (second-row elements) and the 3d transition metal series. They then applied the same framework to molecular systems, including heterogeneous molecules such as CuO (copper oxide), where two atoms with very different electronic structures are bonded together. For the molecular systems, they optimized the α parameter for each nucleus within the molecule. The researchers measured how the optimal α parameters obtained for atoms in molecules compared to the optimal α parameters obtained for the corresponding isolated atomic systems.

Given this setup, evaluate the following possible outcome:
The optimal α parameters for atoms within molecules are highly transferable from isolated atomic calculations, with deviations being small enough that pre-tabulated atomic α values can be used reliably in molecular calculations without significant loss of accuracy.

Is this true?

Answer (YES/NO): YES